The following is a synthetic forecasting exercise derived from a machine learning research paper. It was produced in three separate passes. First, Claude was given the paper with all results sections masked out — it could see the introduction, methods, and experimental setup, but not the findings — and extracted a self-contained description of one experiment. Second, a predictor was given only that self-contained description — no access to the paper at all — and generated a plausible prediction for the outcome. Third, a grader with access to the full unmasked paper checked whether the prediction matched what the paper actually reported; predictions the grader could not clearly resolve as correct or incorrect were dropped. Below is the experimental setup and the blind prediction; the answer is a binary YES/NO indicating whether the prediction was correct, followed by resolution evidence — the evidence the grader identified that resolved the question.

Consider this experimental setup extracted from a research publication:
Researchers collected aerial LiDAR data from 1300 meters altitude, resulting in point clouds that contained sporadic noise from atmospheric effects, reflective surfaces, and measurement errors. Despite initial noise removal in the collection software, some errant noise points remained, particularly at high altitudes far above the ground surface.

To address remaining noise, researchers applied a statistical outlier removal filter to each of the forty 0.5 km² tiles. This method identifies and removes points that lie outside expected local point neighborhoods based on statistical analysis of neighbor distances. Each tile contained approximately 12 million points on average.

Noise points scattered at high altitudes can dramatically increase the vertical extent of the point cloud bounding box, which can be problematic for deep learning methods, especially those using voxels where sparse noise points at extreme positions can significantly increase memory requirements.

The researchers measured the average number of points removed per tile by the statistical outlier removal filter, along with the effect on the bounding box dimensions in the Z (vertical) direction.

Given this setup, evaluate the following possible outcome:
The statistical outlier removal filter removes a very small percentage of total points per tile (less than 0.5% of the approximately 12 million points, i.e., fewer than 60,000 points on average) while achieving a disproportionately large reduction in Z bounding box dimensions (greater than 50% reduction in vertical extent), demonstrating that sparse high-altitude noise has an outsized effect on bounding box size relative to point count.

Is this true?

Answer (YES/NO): NO